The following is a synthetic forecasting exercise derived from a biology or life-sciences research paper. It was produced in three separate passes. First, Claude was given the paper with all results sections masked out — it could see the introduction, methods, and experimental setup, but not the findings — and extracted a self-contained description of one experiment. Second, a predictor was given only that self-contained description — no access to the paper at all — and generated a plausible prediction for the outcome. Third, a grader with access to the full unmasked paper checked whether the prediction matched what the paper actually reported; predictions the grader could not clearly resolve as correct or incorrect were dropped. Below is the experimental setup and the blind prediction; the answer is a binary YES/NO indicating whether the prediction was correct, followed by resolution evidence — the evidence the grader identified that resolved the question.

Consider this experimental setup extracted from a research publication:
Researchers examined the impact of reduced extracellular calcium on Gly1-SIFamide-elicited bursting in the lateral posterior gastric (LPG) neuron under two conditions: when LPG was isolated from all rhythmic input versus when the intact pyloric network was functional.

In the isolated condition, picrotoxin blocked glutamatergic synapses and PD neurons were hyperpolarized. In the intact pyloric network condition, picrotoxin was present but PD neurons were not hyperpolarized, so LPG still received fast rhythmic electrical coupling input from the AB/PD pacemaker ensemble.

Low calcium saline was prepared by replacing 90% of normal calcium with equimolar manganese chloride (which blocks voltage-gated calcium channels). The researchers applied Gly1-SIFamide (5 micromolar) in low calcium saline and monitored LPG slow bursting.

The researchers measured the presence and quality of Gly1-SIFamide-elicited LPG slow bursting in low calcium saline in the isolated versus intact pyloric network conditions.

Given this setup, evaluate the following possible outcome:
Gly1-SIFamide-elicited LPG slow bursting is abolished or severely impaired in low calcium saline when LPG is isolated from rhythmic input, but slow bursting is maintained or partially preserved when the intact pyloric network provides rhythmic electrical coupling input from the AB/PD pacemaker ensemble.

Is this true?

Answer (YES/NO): NO